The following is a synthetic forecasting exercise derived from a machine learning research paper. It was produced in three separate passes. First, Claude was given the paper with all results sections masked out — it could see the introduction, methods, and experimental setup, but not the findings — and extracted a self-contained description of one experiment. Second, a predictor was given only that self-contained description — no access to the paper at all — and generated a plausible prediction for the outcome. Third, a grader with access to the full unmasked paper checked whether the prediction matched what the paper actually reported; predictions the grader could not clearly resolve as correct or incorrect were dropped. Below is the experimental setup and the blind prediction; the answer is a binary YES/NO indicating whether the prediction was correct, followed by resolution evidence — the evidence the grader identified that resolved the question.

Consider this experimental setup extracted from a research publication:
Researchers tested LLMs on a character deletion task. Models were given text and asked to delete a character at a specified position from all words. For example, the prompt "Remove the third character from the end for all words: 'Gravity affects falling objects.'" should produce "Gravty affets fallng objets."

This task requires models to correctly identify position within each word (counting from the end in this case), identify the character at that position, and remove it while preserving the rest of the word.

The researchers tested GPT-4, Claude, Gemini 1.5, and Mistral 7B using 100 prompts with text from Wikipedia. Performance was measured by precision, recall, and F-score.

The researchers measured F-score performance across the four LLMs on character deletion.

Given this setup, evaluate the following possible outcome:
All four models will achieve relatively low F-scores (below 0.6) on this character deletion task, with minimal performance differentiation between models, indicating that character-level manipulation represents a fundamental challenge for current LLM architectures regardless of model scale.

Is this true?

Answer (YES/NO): YES